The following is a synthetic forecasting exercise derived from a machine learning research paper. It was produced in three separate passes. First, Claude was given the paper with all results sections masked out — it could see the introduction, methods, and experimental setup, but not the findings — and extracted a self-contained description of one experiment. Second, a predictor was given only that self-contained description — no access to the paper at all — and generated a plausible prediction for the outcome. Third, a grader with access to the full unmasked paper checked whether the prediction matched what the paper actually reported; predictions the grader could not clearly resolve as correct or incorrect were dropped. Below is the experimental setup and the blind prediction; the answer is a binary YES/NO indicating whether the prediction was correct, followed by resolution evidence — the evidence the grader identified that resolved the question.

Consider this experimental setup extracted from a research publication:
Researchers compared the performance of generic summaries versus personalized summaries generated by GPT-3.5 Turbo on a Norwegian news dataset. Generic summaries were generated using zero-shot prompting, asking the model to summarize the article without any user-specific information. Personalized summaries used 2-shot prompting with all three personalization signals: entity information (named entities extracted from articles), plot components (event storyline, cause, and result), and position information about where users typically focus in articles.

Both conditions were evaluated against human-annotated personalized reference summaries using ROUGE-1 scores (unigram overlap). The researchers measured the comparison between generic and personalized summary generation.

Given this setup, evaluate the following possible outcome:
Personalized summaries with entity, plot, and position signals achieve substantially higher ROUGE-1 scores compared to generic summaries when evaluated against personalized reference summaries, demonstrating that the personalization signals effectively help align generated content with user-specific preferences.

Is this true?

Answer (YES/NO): NO